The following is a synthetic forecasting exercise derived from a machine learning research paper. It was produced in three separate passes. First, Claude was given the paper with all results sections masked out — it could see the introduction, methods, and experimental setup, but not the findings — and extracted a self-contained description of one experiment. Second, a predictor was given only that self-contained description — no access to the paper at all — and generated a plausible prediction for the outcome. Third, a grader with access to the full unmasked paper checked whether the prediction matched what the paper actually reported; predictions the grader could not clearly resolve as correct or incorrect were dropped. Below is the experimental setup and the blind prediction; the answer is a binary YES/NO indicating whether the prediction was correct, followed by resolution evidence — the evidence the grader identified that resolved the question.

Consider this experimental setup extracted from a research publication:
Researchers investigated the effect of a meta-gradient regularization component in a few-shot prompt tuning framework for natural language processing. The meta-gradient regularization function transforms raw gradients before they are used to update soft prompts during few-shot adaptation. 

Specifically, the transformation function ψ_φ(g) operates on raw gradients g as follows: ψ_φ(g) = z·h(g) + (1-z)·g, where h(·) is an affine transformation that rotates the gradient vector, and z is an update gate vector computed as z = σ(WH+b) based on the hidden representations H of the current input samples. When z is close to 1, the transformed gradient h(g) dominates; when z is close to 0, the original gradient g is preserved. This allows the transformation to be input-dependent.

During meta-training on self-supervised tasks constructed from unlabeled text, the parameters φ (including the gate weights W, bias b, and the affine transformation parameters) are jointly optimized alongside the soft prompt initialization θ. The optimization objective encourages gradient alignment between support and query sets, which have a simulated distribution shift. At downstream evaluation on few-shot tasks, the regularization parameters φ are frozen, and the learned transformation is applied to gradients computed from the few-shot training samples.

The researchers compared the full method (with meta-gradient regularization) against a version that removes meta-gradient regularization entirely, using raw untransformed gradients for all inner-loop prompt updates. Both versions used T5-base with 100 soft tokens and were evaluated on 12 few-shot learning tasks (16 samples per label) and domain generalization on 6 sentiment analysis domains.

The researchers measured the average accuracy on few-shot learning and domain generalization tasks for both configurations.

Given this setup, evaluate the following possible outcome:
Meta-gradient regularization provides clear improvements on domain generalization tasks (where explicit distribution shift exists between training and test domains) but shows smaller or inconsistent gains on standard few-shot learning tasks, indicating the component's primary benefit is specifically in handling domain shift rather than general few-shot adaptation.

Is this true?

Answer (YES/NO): NO